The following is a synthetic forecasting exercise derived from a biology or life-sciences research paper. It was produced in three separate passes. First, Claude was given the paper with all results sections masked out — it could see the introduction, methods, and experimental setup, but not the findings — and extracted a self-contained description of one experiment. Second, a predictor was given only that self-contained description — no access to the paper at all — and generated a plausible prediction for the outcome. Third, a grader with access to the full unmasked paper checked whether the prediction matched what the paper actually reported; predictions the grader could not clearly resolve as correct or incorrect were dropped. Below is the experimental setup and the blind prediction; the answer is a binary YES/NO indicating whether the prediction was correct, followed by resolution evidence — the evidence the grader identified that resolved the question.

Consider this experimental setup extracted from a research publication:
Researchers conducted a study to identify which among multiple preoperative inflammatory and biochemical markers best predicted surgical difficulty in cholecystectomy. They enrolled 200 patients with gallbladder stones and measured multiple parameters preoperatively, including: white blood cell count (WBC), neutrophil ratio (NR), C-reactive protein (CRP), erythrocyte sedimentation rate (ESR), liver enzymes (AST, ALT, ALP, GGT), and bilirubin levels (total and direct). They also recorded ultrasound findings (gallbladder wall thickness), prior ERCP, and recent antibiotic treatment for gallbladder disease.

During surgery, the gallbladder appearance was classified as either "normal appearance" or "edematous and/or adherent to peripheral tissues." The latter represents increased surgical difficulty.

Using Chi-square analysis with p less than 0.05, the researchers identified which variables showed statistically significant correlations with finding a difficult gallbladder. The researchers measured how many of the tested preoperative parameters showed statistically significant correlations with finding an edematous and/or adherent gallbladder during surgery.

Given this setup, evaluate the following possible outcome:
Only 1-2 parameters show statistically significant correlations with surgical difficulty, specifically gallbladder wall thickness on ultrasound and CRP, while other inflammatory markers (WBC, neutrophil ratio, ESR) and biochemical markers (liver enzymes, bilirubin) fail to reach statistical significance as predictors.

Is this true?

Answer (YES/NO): NO